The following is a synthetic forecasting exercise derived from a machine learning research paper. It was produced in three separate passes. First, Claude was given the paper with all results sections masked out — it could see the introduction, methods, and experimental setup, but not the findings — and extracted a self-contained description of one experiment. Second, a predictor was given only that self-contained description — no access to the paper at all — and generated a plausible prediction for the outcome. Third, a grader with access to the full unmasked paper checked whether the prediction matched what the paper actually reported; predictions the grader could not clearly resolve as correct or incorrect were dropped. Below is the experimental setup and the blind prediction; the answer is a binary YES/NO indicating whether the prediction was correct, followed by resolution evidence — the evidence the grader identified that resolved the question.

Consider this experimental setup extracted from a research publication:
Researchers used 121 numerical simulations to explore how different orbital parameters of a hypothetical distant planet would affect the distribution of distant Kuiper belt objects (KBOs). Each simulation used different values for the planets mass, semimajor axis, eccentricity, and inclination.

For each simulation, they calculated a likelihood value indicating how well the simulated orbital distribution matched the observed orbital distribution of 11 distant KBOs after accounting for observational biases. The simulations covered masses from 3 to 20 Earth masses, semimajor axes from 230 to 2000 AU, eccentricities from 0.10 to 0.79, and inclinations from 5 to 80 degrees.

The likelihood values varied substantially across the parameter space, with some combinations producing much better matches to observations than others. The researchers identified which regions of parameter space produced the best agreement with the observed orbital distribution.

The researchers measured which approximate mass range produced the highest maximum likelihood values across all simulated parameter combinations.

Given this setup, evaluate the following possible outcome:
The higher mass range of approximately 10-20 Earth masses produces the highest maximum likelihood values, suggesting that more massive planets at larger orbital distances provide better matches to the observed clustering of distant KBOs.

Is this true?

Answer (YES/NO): NO